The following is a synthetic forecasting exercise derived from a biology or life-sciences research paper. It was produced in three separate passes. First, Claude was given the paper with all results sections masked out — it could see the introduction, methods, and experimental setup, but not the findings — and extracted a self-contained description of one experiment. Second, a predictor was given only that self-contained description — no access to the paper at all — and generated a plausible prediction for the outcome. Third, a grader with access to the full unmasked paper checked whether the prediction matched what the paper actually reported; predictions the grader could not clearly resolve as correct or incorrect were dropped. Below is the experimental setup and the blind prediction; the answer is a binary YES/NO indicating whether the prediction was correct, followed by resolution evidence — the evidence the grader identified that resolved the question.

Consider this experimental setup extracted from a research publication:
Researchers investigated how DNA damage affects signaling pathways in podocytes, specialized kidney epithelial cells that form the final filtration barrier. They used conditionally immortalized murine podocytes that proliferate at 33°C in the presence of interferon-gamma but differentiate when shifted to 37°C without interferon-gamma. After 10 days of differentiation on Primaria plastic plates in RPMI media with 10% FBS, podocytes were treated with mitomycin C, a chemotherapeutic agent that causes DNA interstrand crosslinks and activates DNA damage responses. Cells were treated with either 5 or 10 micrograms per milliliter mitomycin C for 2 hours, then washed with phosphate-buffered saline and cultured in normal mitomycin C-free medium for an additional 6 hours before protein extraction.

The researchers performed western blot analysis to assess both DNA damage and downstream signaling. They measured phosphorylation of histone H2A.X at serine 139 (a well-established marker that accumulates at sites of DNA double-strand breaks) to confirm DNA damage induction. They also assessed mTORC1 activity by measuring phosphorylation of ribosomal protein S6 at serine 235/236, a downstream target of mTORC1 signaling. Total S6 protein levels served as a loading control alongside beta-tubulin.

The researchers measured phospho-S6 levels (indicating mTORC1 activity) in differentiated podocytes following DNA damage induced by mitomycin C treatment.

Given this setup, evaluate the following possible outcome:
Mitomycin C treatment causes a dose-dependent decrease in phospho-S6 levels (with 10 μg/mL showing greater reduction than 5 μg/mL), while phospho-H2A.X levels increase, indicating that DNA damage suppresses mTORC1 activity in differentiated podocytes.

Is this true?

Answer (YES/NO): NO